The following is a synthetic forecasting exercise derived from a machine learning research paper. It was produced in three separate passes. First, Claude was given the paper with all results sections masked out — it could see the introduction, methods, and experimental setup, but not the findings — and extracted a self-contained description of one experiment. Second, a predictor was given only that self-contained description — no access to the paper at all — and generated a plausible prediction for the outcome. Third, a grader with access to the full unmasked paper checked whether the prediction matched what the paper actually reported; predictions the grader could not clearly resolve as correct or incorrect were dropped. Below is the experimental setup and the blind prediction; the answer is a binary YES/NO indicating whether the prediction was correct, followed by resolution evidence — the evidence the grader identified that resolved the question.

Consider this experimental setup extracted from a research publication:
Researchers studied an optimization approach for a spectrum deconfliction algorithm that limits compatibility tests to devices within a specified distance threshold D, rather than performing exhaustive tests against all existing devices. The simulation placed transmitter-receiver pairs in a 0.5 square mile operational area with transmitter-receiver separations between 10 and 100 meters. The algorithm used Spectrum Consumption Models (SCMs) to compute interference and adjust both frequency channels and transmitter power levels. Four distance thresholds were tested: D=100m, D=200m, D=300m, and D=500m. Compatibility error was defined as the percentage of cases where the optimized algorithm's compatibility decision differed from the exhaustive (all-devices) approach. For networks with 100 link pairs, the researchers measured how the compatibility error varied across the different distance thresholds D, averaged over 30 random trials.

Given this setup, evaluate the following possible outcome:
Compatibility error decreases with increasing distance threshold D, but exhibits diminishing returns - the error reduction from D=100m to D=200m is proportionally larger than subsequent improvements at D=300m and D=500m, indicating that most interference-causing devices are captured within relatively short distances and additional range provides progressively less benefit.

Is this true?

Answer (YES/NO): NO